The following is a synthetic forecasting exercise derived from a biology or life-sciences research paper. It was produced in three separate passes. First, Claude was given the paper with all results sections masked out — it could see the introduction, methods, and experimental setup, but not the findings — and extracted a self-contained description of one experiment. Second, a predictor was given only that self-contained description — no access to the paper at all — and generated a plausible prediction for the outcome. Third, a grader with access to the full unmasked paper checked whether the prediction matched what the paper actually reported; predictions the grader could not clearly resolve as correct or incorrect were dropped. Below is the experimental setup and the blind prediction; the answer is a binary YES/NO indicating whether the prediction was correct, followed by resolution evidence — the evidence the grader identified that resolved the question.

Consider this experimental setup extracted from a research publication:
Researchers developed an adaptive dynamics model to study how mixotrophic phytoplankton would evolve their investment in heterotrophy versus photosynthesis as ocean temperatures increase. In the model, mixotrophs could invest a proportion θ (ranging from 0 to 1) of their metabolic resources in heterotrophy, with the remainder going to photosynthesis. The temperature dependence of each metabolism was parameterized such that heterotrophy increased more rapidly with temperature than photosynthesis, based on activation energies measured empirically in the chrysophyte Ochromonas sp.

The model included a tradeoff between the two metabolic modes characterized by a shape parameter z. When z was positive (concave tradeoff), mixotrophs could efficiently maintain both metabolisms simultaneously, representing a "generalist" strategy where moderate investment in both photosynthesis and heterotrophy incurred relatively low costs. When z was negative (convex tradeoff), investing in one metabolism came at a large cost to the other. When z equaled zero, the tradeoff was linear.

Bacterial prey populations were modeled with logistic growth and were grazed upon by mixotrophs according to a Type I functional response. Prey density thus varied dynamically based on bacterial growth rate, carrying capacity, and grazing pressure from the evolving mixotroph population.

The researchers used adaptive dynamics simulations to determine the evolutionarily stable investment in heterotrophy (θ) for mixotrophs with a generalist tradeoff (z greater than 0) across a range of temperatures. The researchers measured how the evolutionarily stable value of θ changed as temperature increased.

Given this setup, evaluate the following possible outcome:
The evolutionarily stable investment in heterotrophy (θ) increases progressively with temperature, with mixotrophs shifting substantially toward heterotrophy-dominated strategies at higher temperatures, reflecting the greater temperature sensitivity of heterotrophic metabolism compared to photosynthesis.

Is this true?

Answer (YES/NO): NO